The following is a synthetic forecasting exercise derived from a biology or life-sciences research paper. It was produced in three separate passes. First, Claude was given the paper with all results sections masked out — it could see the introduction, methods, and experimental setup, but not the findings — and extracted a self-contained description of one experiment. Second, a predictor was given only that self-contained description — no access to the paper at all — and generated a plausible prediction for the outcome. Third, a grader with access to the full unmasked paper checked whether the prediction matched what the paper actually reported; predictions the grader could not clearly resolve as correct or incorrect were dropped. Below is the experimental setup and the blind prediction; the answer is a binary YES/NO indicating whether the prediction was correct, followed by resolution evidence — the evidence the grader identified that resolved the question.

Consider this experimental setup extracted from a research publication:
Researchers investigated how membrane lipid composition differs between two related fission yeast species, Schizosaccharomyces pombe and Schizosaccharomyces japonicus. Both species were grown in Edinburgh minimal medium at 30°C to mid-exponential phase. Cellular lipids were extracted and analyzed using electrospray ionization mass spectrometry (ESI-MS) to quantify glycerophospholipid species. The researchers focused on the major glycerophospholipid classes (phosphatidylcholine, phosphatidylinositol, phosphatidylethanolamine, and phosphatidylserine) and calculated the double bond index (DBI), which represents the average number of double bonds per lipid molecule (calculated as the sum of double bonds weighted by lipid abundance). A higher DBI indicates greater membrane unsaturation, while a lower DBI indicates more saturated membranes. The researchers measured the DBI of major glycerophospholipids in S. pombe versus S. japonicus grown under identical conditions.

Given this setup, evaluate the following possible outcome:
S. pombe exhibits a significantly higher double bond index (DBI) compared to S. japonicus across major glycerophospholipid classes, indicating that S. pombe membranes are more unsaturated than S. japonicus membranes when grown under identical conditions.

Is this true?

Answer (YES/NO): YES